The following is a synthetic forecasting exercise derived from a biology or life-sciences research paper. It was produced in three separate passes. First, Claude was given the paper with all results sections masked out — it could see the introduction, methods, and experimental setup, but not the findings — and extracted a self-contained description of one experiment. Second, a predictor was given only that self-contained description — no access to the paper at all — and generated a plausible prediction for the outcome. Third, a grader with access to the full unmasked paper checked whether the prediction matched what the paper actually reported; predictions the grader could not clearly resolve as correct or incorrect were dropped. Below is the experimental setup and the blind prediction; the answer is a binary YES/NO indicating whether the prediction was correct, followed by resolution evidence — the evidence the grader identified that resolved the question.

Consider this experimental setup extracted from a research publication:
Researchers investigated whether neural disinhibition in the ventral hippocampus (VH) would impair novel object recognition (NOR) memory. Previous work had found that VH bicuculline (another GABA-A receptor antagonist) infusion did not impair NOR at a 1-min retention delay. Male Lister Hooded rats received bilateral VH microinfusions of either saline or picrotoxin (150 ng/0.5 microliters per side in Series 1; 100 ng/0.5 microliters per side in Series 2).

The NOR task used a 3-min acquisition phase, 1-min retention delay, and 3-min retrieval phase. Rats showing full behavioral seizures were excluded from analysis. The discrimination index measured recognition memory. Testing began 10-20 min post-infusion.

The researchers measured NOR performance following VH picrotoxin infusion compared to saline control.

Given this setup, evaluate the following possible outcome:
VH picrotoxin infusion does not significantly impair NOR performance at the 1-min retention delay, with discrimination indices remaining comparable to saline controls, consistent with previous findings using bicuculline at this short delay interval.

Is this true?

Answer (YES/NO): NO